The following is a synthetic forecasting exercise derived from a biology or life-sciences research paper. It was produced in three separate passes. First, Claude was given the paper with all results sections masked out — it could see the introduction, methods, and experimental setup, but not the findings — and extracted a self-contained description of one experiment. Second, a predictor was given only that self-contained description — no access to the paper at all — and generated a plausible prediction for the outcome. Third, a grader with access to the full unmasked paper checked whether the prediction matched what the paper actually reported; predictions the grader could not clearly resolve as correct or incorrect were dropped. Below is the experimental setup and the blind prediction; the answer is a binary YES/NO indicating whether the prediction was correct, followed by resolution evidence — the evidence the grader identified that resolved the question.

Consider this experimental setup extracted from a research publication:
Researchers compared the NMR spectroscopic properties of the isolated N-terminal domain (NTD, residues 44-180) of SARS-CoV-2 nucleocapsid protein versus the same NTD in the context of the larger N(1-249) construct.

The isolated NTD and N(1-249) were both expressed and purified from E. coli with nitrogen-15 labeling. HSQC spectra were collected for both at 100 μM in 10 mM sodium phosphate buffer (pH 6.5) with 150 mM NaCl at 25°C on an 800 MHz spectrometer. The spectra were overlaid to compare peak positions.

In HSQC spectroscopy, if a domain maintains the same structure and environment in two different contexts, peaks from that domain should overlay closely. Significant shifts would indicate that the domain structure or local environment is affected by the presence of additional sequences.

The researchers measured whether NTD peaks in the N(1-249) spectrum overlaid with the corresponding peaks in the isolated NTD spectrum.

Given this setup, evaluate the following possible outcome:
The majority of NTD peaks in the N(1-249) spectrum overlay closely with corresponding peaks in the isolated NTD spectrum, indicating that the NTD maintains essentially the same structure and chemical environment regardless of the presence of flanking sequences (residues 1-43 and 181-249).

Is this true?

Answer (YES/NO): YES